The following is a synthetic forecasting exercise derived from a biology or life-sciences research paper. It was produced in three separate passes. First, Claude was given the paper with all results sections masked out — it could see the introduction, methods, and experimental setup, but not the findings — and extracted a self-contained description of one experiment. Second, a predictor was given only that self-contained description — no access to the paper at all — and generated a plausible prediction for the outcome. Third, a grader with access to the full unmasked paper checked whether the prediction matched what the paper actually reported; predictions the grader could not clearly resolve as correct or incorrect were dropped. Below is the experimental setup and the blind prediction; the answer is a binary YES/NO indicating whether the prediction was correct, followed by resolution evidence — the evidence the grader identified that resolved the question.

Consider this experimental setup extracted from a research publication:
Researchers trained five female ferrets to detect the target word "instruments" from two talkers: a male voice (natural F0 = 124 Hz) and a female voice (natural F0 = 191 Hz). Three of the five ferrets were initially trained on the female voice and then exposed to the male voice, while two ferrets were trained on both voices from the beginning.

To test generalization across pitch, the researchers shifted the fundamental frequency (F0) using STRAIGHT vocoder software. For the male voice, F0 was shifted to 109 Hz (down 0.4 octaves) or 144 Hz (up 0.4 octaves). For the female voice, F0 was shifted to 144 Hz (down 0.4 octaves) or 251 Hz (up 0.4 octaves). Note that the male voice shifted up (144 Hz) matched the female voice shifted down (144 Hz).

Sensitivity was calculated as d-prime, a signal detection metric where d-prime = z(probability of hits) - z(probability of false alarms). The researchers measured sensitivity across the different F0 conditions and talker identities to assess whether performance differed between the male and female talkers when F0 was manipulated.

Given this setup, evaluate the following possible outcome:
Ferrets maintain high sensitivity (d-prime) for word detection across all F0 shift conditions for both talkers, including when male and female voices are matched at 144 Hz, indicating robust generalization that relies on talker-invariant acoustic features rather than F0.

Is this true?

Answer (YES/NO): NO